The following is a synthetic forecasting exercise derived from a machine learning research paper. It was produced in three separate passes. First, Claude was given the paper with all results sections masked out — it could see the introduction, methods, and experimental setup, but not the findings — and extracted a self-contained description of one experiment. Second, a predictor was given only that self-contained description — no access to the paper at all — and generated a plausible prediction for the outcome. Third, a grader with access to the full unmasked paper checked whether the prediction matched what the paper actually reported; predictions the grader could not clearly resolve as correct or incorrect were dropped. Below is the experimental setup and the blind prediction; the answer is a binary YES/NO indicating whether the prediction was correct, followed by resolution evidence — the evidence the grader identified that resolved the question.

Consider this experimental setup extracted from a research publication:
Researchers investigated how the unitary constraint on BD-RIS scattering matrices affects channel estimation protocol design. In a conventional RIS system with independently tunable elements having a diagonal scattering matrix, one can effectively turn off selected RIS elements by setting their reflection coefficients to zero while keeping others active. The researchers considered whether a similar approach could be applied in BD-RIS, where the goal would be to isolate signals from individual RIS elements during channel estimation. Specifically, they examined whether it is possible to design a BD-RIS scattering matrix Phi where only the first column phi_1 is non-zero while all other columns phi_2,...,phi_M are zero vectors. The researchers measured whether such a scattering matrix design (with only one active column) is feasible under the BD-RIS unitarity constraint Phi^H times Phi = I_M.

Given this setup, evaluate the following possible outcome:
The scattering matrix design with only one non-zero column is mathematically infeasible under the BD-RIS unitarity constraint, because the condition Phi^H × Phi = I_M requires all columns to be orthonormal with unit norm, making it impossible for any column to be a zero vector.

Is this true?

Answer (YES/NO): YES